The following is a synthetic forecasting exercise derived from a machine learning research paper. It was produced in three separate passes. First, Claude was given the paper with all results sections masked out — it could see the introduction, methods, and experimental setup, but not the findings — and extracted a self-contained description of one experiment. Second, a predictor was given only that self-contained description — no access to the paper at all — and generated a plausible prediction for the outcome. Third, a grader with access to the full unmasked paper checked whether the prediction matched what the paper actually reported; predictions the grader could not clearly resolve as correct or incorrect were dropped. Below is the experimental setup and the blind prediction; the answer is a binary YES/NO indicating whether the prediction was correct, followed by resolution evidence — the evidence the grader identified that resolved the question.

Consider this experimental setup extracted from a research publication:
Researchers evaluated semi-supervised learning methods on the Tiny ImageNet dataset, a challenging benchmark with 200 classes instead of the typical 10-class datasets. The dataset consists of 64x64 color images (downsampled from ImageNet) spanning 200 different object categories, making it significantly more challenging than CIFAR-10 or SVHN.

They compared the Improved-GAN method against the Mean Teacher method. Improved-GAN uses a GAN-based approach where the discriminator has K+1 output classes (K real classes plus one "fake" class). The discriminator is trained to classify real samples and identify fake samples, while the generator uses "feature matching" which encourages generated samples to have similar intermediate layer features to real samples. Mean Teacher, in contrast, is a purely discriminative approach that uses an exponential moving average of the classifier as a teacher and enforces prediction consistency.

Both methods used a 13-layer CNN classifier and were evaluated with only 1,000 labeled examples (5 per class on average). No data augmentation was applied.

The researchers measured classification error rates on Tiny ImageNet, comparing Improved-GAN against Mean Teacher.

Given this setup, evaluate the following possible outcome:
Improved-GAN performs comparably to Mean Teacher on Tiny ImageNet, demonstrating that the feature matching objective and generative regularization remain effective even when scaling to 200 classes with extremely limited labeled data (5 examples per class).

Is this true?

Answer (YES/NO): NO